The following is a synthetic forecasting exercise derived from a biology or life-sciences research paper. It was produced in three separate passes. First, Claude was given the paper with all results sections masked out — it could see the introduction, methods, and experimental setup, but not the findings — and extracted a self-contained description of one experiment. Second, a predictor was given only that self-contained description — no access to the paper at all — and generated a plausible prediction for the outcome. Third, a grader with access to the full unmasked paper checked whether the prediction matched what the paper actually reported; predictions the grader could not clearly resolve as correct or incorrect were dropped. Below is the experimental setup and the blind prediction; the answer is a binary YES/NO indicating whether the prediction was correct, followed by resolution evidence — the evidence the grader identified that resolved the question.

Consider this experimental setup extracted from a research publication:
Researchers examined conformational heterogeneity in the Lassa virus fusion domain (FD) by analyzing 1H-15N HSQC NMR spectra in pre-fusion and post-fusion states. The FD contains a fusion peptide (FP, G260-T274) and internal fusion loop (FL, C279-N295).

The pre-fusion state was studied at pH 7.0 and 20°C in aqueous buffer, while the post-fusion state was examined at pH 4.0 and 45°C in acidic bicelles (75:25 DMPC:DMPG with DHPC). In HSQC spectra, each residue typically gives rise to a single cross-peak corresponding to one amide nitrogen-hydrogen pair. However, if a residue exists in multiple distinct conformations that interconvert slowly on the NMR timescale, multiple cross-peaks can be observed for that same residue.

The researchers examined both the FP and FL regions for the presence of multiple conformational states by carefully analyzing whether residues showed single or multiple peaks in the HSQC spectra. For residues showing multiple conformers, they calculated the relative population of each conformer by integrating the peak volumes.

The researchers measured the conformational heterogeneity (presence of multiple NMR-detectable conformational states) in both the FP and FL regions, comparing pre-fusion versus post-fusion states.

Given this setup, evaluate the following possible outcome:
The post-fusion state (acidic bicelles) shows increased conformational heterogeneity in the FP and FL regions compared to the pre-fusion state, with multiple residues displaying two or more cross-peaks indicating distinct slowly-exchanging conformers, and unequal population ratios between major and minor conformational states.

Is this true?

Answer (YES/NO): NO